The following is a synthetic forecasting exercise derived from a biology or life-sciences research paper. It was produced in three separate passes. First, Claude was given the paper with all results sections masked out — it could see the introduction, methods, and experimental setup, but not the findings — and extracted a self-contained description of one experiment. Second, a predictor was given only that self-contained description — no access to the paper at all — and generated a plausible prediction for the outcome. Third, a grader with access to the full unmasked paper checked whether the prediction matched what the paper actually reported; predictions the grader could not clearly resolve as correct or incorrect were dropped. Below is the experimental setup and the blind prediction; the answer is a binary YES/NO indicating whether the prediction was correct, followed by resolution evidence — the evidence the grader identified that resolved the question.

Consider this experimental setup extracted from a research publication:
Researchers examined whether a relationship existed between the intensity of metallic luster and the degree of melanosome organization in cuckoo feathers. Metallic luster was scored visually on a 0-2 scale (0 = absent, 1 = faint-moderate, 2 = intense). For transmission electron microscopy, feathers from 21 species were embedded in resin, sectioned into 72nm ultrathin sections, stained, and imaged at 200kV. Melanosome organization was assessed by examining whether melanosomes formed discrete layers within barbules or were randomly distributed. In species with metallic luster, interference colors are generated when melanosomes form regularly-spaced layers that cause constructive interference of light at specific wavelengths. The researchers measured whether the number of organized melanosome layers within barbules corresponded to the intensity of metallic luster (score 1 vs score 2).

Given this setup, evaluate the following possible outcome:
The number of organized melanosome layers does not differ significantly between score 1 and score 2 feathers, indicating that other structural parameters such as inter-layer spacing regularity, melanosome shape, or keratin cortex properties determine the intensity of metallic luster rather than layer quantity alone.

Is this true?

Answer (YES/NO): YES